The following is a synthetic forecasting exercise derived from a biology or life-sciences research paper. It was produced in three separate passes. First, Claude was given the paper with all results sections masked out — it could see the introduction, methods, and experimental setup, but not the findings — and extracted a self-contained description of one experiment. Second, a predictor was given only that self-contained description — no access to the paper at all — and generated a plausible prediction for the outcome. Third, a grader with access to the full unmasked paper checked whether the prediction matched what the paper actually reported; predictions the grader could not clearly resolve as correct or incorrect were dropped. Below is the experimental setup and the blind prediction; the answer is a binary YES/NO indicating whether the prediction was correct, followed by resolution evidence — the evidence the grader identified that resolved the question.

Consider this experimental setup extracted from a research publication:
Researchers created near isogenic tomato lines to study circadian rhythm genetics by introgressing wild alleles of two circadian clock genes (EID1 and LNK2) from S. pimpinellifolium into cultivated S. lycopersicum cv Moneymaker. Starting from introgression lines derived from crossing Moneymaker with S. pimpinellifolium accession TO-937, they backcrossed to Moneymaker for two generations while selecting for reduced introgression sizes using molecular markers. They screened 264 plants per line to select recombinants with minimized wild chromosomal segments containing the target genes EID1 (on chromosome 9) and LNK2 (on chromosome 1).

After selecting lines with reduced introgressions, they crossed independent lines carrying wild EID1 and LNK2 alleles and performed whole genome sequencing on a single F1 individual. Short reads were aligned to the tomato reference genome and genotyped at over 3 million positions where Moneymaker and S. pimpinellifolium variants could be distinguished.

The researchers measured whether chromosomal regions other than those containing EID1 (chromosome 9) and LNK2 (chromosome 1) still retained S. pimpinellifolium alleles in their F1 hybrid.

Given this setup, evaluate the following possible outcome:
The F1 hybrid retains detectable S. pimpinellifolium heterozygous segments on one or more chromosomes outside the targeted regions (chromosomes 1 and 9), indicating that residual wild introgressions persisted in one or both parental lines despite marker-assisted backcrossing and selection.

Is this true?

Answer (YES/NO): YES